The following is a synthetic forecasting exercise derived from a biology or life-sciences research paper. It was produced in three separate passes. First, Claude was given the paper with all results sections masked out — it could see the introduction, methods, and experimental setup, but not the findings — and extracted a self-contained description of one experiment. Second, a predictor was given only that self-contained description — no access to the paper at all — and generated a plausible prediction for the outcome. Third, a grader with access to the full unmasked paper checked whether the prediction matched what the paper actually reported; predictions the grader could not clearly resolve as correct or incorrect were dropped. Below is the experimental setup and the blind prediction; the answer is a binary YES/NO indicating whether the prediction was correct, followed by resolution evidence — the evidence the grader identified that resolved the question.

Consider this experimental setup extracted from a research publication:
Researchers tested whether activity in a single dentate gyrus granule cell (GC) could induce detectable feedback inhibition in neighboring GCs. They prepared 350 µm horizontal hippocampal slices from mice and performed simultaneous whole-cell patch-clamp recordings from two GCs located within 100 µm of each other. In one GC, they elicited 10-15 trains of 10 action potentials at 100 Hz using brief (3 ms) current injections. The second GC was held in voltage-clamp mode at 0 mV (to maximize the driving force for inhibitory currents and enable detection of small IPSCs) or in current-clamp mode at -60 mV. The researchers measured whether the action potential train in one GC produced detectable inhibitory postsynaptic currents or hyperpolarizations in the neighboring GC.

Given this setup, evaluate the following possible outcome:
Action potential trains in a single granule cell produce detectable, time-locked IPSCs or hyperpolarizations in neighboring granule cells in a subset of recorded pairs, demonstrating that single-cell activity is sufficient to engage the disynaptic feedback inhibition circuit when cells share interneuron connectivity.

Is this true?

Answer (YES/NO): NO